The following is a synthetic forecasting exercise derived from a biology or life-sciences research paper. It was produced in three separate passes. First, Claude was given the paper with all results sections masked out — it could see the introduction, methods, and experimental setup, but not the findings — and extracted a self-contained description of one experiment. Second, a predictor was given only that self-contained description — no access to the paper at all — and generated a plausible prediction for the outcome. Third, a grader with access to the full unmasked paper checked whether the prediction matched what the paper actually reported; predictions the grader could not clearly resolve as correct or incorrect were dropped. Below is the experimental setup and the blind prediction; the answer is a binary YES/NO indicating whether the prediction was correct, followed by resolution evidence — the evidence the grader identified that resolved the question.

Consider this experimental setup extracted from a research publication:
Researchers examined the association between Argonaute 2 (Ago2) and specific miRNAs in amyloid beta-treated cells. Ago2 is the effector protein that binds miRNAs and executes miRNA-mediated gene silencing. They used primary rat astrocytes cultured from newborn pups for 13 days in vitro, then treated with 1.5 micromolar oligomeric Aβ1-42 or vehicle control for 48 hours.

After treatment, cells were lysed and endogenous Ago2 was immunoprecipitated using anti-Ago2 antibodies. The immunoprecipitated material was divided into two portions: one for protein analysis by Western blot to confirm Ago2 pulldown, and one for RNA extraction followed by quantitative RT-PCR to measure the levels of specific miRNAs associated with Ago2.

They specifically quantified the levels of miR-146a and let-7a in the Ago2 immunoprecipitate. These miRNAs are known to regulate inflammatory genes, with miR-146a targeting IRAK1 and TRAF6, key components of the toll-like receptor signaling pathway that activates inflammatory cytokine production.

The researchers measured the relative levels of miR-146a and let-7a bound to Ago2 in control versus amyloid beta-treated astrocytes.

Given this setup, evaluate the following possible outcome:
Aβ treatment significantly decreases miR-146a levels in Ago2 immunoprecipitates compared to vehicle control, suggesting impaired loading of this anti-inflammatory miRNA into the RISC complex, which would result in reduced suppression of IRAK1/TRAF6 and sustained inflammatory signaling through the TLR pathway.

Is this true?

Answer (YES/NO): NO